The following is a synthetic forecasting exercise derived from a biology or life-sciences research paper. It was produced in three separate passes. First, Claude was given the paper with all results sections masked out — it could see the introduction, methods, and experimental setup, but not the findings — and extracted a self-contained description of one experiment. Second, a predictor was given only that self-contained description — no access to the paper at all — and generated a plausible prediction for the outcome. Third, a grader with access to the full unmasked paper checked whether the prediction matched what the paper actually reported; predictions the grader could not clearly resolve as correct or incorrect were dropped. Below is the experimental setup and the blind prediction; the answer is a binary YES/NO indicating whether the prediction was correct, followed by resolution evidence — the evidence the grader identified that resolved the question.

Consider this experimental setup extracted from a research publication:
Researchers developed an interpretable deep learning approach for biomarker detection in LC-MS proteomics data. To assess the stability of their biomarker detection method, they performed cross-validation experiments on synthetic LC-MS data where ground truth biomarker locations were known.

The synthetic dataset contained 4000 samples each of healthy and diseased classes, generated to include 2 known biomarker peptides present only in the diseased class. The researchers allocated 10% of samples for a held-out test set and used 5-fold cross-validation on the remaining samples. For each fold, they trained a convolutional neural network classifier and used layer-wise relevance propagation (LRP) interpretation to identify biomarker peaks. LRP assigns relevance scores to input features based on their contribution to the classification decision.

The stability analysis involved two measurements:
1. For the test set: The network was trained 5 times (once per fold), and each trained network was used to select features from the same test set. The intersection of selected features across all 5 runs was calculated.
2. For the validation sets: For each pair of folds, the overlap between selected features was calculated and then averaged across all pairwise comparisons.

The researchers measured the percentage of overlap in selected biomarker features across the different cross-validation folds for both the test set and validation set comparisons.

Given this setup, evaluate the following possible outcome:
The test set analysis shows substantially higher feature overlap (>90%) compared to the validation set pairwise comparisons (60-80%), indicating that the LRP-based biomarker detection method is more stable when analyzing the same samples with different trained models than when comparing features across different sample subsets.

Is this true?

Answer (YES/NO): NO